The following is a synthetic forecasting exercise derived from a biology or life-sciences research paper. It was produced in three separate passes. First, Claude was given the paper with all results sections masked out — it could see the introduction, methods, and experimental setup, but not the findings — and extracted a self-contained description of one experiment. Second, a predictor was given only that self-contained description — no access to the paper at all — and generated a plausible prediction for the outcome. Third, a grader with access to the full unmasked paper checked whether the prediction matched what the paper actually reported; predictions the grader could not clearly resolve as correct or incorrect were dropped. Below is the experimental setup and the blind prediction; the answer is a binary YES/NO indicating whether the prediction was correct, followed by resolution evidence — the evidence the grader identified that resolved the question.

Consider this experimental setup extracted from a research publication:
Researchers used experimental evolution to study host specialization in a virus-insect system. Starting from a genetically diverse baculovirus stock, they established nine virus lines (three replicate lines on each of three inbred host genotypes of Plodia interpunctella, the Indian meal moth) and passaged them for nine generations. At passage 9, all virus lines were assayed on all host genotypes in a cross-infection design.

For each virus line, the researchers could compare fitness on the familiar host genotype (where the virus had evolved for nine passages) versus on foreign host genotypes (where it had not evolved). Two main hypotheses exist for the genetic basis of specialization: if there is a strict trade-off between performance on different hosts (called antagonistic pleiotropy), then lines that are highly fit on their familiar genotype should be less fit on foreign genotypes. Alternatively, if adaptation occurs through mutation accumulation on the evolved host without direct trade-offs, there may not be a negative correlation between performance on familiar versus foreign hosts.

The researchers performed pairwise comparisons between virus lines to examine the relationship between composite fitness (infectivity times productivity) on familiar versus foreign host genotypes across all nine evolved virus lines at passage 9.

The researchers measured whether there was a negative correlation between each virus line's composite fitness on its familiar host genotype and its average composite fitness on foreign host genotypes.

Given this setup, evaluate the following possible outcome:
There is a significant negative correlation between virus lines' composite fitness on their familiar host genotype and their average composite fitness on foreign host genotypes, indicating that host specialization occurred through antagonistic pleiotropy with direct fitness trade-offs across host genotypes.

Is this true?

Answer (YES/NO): NO